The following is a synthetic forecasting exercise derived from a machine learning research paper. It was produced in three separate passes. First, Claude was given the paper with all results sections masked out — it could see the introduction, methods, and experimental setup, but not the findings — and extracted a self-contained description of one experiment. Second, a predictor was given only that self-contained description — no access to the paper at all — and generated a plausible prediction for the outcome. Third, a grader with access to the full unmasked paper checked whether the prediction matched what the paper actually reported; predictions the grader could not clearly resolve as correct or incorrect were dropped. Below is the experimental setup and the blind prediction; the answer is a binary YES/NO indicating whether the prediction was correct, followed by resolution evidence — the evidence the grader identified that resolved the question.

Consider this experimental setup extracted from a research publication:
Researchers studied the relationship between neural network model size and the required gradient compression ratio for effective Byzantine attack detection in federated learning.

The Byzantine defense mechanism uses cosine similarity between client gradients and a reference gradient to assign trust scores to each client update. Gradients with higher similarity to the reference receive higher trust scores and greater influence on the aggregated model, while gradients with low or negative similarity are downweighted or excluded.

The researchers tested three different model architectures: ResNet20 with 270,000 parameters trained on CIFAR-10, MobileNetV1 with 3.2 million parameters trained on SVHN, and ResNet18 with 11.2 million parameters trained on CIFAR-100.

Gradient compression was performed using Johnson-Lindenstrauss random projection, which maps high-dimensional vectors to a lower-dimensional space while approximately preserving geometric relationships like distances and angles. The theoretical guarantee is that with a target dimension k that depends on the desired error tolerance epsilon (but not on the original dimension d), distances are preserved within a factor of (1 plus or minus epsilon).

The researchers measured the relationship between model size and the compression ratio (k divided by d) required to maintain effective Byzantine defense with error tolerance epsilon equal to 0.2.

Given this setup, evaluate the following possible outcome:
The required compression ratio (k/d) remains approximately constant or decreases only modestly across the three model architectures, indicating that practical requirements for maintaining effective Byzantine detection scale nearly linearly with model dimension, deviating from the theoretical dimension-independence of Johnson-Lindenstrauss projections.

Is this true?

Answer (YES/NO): NO